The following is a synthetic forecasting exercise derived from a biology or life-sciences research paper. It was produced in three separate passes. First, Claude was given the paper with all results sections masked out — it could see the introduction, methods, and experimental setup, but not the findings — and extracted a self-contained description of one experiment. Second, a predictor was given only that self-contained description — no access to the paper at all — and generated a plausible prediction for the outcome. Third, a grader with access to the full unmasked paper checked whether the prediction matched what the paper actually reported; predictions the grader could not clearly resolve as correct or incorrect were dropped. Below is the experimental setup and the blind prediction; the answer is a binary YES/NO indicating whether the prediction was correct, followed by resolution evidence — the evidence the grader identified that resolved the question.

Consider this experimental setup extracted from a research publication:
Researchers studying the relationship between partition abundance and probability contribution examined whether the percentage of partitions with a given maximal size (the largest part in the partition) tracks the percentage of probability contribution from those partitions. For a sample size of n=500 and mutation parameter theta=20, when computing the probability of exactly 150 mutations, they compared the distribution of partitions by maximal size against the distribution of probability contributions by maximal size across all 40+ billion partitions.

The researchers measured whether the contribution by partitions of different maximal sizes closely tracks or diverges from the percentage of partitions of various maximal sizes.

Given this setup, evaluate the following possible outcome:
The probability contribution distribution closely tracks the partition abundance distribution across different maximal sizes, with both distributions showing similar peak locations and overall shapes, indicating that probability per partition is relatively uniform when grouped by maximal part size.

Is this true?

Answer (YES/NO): YES